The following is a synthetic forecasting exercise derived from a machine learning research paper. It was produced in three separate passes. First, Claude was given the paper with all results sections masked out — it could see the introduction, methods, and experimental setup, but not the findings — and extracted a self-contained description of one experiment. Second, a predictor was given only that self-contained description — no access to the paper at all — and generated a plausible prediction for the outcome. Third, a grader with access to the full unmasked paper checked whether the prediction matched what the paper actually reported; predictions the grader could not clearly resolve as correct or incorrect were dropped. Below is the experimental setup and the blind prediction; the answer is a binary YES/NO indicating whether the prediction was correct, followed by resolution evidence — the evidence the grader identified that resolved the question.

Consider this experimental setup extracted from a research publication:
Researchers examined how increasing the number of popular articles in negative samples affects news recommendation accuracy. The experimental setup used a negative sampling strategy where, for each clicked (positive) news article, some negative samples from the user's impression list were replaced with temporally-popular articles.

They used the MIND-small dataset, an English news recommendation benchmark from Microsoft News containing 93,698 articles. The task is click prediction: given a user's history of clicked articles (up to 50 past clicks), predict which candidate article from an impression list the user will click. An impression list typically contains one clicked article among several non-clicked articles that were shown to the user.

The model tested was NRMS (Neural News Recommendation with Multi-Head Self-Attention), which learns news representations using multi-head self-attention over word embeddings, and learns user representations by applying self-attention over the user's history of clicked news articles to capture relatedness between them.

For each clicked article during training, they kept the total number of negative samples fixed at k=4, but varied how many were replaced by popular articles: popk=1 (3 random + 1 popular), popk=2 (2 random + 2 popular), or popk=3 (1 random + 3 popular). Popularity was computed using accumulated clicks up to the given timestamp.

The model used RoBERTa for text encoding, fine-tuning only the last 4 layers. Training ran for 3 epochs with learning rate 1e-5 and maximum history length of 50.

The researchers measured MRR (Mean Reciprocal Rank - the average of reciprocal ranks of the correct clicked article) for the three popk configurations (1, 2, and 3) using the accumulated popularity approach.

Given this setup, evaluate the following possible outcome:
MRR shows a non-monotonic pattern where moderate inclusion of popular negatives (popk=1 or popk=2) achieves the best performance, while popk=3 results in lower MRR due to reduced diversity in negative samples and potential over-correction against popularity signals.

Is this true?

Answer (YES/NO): NO